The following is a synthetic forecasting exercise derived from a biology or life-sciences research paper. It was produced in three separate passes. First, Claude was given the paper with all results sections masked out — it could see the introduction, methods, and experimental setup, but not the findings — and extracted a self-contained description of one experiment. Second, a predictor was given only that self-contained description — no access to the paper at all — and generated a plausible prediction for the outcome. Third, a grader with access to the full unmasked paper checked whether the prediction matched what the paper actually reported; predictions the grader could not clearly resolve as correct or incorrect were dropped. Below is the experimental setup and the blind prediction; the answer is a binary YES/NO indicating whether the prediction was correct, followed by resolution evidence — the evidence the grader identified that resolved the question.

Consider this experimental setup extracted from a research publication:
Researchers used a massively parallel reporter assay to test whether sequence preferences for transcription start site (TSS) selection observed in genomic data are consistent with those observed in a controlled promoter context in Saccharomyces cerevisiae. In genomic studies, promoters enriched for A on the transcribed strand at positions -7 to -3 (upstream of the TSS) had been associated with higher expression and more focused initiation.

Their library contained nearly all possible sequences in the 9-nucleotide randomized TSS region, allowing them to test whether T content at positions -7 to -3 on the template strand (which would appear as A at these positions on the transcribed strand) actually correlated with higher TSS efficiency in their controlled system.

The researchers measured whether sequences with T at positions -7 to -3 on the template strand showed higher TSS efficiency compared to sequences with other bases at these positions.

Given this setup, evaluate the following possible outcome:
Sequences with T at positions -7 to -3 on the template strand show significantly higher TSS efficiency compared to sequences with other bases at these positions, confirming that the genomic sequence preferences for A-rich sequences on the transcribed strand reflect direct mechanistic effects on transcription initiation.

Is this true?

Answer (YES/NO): NO